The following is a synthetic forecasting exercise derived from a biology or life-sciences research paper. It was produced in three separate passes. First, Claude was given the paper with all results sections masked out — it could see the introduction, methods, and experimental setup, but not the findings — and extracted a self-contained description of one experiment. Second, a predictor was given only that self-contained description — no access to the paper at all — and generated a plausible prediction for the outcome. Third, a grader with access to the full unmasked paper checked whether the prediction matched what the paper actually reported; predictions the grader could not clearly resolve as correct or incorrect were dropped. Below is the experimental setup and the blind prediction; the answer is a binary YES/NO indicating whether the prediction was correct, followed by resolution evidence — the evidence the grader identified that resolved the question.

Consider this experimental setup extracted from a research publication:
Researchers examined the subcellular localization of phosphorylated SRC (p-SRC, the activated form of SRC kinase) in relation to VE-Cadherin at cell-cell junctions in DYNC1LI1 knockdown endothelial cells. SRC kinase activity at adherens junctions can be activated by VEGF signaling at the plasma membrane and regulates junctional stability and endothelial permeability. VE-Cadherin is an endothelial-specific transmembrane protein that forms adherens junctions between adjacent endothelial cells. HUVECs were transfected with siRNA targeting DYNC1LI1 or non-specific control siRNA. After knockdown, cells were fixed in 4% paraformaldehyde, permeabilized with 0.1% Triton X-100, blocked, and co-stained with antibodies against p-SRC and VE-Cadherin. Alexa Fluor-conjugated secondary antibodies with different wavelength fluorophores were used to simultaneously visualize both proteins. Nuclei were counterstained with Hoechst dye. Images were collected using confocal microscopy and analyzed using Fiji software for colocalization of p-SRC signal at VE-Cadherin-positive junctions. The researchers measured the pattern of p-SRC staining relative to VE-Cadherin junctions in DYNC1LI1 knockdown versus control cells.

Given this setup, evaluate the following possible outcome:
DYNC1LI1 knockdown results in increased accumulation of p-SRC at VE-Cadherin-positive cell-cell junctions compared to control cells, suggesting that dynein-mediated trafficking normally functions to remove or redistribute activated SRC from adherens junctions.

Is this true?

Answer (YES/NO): YES